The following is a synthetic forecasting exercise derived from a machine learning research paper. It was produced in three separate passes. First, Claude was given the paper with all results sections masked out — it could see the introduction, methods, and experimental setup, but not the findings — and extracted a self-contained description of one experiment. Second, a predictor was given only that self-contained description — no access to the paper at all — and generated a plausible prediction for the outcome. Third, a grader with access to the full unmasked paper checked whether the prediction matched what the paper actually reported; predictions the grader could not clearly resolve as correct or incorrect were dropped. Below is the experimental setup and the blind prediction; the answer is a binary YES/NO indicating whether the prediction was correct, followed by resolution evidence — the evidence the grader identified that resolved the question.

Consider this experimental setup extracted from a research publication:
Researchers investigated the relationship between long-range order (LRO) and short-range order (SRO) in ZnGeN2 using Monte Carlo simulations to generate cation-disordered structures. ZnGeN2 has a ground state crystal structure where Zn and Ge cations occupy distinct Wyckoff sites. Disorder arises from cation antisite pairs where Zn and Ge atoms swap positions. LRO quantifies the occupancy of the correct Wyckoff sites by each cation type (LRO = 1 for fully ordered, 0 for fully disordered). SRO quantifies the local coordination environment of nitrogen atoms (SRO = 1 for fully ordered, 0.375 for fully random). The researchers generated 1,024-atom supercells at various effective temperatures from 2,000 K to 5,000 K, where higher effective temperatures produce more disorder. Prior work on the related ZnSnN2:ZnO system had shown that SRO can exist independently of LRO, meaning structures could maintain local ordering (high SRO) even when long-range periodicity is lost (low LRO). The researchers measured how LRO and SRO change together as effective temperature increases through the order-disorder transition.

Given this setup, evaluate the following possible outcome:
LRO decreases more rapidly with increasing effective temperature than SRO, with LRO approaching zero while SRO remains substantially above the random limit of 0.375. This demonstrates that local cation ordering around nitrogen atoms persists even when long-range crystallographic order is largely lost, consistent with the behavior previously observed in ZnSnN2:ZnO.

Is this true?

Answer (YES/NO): NO